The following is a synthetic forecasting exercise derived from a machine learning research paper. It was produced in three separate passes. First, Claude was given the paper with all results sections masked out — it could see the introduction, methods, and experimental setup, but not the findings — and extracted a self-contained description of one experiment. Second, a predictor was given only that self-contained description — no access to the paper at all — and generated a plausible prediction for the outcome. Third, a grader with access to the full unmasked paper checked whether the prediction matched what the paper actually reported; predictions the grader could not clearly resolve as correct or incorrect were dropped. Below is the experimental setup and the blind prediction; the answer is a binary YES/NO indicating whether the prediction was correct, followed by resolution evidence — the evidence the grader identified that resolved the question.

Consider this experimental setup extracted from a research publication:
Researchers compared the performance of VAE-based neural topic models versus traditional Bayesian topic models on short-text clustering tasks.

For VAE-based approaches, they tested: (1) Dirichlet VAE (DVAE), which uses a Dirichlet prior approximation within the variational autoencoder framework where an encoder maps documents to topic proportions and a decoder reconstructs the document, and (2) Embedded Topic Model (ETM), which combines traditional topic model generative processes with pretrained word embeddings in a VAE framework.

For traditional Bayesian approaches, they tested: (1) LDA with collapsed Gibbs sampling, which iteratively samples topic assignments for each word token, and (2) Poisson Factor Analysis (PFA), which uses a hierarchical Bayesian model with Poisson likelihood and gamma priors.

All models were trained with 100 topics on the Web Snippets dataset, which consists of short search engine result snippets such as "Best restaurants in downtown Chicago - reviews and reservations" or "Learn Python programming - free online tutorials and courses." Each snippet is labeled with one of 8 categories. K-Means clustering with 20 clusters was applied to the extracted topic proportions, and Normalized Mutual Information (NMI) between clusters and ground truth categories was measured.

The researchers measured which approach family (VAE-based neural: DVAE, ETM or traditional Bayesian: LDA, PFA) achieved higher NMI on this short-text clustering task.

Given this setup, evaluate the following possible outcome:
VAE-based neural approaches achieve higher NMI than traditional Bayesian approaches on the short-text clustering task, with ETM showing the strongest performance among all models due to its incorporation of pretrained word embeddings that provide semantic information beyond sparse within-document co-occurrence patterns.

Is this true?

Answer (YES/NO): NO